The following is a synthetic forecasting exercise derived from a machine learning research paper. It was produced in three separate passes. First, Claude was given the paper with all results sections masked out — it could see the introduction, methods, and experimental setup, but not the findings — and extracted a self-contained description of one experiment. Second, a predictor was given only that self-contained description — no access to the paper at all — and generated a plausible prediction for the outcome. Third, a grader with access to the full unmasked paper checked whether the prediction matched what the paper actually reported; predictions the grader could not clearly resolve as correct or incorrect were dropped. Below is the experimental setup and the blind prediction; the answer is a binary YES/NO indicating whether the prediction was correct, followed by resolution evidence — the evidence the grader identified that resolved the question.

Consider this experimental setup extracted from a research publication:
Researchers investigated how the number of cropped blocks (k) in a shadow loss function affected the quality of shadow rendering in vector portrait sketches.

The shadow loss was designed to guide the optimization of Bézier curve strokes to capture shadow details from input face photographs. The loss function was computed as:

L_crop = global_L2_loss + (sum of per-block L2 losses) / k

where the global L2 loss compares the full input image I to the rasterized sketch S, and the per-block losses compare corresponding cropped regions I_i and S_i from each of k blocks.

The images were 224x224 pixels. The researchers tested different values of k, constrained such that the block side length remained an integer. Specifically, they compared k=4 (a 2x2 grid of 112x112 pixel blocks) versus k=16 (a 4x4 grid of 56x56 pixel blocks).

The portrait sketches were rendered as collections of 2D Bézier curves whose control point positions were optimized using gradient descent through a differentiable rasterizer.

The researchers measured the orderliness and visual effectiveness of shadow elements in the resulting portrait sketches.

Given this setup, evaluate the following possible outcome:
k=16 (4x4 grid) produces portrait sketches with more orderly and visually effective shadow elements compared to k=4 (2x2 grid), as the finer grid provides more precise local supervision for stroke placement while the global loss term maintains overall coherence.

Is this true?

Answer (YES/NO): YES